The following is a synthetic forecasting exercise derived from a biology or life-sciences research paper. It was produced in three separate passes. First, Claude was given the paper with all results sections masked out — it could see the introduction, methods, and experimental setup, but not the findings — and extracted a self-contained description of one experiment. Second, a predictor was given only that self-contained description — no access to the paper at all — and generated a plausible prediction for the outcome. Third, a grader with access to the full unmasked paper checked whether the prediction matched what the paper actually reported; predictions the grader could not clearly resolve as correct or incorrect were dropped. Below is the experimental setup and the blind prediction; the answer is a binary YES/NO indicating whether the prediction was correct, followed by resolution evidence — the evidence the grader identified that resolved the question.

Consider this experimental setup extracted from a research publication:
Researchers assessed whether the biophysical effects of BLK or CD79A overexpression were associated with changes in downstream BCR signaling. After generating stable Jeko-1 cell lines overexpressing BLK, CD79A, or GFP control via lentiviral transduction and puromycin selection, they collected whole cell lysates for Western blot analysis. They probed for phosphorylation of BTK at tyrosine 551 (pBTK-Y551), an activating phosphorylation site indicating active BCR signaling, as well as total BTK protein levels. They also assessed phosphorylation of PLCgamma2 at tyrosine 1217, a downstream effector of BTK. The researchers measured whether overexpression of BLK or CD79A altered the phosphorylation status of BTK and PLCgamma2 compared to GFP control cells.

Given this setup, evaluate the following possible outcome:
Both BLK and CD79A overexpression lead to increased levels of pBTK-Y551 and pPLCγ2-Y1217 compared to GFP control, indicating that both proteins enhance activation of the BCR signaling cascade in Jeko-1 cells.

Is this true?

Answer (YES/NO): YES